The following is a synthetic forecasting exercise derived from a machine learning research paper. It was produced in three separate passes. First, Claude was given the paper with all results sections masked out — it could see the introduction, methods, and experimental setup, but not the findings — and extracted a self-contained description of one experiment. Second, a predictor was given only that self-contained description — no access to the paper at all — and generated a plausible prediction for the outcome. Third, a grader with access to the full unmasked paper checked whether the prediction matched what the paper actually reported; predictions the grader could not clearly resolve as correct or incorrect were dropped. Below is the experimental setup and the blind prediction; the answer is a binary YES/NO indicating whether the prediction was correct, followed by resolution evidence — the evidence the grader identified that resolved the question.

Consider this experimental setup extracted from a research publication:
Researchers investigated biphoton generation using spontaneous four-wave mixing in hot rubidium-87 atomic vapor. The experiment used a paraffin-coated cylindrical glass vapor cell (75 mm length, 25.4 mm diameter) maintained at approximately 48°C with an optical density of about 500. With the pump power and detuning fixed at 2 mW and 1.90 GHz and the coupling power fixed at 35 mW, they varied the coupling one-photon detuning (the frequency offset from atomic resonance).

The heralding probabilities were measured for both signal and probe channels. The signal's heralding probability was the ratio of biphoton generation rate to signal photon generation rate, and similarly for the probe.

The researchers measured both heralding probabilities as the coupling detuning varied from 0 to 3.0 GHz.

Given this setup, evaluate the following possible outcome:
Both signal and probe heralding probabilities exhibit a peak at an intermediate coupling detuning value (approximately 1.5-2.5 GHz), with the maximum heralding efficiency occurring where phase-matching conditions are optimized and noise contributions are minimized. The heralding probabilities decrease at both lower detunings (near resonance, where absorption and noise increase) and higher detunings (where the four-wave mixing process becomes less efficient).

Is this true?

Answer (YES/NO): NO